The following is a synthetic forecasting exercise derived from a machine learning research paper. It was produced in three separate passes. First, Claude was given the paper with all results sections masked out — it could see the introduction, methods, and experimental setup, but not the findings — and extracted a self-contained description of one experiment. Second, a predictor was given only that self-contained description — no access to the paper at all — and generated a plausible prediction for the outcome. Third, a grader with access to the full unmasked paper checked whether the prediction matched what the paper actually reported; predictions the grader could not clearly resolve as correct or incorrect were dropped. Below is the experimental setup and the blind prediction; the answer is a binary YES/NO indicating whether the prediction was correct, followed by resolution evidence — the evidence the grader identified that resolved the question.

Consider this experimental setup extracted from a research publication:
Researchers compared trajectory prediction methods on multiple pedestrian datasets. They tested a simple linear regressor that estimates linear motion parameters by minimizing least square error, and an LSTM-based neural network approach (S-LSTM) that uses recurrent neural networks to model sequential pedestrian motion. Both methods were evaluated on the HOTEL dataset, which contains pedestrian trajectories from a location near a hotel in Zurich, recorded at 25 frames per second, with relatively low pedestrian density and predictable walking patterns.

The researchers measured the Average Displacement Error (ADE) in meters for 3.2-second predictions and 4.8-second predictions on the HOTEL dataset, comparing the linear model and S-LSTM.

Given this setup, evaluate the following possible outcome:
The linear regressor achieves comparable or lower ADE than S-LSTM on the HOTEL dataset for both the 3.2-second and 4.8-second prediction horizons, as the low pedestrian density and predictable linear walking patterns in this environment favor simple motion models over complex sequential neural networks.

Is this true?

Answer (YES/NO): YES